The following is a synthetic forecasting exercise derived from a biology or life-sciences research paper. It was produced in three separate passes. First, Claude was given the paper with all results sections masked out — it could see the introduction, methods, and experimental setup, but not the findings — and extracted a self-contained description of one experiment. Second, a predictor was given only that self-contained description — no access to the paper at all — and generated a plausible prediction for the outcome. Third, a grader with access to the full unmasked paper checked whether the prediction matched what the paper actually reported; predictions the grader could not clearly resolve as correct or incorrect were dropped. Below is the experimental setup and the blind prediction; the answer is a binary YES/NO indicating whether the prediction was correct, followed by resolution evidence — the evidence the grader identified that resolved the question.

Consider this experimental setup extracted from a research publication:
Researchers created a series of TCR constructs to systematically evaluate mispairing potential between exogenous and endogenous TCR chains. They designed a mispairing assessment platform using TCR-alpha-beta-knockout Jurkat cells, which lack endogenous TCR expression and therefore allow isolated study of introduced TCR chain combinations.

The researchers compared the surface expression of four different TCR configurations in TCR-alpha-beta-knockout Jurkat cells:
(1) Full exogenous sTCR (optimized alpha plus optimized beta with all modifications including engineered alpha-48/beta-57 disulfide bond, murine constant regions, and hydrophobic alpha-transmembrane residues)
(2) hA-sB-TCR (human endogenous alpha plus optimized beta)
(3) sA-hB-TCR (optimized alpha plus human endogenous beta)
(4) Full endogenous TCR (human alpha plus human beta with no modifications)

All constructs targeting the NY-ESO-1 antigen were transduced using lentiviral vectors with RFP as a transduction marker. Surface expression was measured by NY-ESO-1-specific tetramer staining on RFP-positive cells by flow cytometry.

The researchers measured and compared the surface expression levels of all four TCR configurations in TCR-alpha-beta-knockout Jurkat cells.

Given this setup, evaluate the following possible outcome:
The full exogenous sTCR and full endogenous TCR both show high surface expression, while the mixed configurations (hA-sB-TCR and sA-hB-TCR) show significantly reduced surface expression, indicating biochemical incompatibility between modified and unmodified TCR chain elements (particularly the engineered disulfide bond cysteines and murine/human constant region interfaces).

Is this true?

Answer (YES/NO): NO